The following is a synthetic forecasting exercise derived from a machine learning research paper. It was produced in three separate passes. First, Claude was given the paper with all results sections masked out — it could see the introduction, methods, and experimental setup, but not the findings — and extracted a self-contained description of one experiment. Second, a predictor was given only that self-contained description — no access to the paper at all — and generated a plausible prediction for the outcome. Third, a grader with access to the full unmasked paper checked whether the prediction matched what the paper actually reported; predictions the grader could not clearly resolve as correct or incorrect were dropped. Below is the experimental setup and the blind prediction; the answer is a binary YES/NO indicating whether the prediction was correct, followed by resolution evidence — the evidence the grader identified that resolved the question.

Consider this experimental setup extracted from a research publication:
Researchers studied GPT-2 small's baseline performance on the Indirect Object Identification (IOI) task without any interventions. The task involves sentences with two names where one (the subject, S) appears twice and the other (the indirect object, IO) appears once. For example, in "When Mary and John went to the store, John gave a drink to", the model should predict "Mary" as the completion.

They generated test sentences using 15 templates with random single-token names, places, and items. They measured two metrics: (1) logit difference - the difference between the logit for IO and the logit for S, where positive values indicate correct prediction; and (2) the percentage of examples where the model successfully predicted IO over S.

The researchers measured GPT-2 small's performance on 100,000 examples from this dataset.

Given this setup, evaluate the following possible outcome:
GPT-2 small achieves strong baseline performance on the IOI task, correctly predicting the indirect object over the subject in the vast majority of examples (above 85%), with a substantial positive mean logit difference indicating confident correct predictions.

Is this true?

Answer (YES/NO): YES